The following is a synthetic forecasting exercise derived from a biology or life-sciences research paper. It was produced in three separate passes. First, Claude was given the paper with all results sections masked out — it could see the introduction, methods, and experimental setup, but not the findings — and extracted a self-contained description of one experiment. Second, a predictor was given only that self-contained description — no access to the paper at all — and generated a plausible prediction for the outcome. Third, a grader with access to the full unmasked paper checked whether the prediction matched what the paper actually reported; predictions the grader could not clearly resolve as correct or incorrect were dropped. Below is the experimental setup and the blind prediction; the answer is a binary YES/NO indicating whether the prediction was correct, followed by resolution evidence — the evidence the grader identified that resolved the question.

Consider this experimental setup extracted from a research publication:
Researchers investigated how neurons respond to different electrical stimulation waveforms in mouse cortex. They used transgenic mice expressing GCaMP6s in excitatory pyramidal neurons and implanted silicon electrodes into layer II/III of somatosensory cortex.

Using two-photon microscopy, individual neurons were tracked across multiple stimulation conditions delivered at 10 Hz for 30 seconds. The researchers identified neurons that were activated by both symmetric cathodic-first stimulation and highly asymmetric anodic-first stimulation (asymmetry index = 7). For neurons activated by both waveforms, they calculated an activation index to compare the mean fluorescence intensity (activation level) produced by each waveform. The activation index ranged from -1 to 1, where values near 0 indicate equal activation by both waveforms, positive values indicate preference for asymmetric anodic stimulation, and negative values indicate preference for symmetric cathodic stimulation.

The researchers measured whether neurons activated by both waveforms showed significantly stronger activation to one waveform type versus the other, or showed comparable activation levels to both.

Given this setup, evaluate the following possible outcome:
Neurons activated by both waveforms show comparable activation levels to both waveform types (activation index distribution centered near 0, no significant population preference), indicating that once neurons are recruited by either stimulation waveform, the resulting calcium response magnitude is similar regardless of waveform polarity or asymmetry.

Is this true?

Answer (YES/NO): YES